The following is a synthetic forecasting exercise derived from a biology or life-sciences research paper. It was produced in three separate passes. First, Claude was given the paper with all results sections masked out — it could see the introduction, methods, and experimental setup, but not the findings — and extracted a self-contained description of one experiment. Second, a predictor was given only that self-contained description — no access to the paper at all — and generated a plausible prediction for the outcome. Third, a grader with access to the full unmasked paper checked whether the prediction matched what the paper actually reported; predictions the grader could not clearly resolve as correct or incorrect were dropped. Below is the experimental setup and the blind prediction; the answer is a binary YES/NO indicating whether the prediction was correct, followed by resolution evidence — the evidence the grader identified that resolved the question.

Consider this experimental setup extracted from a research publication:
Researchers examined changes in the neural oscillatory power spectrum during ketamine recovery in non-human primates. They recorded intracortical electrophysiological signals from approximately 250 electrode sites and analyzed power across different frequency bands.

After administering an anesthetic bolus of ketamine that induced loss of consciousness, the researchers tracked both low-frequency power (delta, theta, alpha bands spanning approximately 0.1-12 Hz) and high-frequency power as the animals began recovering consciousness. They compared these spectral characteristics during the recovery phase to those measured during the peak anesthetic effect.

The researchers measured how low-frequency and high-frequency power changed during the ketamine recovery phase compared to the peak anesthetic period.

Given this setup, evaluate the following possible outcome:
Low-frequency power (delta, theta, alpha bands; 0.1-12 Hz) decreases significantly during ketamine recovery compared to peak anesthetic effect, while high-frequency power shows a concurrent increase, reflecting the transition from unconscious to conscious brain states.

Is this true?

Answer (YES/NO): NO